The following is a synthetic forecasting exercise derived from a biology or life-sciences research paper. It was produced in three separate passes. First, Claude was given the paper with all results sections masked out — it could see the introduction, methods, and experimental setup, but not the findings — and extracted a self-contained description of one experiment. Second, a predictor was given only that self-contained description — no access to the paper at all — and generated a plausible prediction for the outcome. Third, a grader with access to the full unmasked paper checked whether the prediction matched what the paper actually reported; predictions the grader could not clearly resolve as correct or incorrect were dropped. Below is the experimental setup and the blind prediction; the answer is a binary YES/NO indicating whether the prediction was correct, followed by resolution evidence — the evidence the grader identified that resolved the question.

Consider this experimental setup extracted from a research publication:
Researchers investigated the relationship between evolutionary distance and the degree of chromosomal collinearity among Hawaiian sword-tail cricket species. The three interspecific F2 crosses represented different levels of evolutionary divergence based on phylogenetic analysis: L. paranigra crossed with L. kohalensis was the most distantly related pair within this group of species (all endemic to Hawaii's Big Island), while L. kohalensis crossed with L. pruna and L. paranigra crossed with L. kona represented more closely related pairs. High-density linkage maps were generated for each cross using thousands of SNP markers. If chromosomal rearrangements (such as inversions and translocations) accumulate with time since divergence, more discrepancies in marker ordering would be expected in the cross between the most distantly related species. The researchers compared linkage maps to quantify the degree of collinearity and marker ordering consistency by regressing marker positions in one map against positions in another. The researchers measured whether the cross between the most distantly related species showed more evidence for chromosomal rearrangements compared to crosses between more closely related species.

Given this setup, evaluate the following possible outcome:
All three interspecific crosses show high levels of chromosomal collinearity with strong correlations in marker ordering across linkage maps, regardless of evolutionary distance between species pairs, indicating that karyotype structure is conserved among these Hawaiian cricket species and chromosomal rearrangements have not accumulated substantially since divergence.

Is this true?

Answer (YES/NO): YES